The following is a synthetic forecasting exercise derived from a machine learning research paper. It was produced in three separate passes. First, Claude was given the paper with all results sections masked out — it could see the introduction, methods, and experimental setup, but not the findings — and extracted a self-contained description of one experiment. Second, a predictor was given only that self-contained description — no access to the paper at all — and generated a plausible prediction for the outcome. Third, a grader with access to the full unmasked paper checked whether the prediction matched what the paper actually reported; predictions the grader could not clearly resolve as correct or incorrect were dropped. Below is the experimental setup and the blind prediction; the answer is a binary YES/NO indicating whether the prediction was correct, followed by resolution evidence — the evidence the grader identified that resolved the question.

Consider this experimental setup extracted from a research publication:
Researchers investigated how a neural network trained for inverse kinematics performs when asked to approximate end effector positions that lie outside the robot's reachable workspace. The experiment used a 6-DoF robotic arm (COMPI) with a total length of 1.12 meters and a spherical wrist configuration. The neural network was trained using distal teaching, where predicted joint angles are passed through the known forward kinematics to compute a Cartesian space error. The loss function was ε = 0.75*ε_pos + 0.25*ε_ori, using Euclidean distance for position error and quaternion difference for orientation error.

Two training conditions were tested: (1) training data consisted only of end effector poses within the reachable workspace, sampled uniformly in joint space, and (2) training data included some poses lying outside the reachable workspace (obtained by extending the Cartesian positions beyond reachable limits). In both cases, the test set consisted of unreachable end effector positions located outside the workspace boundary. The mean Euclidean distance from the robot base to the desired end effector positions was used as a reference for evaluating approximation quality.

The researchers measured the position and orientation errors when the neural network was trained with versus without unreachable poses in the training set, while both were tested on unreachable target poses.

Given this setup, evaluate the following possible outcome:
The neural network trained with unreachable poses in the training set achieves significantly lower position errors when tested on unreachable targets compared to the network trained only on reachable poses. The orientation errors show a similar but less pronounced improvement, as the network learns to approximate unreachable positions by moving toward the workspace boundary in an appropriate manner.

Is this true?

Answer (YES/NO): NO